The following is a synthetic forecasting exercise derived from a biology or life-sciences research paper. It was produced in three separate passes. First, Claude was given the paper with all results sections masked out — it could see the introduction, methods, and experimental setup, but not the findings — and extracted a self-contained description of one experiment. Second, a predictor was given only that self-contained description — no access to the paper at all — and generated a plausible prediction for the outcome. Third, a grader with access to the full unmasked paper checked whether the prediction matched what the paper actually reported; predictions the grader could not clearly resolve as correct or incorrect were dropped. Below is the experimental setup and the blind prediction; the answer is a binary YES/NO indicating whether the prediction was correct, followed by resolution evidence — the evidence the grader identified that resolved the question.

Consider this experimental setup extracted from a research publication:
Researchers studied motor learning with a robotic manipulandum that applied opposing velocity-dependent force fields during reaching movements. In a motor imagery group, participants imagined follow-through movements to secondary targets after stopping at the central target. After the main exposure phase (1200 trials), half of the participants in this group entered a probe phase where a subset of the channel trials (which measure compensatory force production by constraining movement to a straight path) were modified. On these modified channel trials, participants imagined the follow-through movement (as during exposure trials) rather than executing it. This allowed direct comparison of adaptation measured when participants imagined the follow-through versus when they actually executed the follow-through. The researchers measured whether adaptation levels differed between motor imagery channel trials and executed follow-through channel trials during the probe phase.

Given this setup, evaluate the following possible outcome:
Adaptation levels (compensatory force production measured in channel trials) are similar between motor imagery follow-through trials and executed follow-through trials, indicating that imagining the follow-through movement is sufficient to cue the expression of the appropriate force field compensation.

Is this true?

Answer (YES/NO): YES